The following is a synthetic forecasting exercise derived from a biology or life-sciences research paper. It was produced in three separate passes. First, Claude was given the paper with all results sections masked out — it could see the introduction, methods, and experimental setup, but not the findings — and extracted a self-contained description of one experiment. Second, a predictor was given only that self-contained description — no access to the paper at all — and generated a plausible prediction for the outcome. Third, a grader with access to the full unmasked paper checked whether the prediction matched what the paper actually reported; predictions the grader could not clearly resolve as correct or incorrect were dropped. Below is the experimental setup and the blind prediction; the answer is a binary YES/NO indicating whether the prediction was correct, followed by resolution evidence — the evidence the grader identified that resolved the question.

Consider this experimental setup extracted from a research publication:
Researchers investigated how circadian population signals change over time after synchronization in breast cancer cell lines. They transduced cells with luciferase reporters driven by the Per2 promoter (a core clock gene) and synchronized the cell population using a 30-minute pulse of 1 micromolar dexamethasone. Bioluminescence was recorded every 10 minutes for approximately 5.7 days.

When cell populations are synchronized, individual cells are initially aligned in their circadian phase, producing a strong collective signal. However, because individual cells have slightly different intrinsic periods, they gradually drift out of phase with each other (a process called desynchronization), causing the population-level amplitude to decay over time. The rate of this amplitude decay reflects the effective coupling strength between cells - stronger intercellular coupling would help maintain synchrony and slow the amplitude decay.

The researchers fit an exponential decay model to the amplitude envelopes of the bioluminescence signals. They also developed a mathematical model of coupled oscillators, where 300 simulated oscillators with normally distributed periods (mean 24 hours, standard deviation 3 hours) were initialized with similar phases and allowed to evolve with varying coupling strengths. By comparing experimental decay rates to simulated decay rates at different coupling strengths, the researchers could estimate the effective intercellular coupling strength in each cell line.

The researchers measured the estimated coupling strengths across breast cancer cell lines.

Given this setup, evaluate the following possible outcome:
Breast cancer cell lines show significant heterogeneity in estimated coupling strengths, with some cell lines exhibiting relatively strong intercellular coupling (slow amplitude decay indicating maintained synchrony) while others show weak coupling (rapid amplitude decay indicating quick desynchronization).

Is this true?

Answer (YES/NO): YES